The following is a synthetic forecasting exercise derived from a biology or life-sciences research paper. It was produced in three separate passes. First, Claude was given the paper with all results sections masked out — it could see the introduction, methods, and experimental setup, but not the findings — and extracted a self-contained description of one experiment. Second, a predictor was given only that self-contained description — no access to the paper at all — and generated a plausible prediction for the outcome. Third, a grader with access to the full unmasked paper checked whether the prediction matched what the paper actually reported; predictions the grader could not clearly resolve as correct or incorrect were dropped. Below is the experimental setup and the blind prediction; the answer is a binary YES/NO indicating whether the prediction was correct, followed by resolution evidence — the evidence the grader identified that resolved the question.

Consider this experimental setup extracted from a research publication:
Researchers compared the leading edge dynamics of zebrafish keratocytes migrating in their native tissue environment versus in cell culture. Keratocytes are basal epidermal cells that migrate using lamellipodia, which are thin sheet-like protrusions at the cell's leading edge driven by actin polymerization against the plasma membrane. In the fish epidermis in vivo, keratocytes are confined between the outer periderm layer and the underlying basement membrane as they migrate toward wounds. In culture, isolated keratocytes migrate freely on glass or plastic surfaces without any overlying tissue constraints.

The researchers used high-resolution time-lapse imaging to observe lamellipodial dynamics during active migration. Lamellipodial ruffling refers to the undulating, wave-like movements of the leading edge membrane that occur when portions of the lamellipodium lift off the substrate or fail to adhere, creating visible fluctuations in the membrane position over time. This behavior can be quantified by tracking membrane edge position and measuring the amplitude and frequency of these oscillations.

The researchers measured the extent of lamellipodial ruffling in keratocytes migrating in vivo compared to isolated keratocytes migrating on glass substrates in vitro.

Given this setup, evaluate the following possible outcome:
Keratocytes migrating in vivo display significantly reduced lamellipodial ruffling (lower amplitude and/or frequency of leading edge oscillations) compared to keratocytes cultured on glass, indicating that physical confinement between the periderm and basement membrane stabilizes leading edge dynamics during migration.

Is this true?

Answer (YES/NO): NO